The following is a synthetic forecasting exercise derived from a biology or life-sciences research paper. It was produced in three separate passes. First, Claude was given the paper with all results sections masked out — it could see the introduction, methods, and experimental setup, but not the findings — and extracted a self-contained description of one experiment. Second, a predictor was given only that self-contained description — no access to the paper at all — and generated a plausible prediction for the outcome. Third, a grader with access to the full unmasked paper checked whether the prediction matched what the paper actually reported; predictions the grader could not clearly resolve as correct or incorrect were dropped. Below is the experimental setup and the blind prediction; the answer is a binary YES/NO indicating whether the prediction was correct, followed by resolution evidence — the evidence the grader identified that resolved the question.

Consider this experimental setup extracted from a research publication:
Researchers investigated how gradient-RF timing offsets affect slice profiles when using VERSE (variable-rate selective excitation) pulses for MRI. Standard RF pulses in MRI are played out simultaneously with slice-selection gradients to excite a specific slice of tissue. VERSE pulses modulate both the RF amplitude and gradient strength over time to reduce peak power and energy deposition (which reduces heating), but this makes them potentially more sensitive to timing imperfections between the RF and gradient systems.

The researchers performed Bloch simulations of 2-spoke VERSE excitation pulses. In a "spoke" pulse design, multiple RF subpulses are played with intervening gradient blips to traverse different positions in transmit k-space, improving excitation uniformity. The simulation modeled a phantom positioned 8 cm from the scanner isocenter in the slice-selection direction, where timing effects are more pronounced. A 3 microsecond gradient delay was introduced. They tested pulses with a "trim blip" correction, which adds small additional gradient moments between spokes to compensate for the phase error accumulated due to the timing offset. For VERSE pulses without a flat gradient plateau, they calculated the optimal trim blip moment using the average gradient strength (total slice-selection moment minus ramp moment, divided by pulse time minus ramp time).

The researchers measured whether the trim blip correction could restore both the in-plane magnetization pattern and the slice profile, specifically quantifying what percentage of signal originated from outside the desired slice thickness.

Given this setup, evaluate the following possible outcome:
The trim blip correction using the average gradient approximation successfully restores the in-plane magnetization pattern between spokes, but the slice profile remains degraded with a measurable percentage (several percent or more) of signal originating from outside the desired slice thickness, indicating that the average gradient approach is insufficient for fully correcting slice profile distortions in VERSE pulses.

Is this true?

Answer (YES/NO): YES